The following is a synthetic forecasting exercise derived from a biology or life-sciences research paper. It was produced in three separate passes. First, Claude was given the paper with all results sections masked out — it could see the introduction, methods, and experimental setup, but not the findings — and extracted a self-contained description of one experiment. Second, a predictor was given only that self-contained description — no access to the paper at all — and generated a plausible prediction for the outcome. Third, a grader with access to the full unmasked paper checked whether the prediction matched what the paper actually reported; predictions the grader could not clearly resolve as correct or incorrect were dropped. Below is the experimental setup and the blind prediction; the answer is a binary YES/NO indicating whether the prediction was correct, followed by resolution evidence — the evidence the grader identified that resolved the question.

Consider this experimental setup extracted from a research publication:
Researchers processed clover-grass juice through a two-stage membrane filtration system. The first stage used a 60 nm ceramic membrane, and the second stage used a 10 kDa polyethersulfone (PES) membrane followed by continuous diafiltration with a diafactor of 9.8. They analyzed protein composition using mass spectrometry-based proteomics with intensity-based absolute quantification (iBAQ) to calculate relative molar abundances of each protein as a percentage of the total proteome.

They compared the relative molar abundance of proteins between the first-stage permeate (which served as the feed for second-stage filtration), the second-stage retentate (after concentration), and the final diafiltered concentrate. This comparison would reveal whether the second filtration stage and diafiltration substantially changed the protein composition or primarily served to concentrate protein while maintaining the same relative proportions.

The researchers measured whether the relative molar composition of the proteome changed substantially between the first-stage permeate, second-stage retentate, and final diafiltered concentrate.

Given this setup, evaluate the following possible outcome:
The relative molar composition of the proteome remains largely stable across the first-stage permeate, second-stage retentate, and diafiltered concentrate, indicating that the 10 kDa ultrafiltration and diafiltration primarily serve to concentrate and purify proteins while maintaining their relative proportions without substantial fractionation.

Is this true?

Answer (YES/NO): YES